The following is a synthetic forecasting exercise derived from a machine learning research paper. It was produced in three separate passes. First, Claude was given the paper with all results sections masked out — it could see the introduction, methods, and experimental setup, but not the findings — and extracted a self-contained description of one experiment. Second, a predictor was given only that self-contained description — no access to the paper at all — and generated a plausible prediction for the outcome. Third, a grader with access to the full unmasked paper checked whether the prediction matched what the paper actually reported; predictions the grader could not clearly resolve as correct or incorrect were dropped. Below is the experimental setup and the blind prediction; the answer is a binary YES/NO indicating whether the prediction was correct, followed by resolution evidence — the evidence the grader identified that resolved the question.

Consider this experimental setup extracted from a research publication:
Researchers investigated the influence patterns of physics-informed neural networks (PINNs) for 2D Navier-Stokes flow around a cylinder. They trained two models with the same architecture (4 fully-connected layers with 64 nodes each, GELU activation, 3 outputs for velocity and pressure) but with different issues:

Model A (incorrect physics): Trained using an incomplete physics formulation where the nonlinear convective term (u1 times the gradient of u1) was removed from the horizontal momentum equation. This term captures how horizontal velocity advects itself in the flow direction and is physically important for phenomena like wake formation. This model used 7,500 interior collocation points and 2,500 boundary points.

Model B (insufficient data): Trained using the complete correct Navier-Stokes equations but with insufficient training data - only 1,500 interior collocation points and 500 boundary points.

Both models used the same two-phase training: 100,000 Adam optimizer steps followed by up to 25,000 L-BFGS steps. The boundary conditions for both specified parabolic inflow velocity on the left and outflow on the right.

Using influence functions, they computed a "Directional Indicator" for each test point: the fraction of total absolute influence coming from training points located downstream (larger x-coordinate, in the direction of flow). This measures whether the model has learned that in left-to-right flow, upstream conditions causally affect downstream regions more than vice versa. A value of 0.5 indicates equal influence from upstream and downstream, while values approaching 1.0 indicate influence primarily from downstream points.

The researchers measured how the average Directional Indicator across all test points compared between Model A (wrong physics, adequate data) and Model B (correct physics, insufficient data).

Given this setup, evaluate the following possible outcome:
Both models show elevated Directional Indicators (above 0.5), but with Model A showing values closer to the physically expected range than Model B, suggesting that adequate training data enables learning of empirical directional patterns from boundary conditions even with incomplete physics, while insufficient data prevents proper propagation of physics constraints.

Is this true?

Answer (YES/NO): NO